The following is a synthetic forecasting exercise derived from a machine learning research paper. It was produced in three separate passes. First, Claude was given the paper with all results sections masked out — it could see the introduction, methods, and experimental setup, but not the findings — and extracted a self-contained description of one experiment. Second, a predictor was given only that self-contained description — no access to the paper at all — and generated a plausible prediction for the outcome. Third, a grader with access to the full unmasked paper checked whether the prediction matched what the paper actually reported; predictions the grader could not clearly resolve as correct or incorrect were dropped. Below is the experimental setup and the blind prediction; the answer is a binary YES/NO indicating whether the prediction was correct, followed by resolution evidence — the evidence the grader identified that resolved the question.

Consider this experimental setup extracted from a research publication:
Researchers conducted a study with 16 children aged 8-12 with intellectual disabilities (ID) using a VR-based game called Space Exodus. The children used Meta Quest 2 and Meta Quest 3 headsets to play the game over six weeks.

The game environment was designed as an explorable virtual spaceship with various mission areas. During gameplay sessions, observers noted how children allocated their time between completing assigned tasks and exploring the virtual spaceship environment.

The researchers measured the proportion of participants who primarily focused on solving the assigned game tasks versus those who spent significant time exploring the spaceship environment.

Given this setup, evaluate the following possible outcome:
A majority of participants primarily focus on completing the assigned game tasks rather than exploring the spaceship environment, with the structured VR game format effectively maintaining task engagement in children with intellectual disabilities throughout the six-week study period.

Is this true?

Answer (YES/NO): YES